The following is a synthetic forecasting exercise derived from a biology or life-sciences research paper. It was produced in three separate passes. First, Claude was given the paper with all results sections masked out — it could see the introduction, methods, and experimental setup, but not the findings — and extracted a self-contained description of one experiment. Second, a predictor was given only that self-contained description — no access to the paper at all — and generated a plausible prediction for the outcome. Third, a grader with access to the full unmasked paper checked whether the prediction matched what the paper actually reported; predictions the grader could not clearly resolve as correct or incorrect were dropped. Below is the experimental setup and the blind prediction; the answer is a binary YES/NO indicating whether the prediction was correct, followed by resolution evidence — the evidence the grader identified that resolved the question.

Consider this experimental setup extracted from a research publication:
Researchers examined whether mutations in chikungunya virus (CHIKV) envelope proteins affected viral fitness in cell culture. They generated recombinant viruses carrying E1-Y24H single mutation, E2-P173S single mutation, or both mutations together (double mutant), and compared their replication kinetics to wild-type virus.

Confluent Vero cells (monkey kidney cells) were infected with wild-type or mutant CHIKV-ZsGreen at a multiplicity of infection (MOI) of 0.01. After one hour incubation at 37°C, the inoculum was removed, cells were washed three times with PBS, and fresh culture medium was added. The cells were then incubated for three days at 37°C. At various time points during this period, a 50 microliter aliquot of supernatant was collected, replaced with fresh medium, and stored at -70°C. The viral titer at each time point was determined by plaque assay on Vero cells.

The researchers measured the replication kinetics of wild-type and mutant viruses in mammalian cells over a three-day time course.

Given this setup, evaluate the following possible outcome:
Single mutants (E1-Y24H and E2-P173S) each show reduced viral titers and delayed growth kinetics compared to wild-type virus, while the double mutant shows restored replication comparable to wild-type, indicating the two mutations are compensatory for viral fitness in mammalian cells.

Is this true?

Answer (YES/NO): NO